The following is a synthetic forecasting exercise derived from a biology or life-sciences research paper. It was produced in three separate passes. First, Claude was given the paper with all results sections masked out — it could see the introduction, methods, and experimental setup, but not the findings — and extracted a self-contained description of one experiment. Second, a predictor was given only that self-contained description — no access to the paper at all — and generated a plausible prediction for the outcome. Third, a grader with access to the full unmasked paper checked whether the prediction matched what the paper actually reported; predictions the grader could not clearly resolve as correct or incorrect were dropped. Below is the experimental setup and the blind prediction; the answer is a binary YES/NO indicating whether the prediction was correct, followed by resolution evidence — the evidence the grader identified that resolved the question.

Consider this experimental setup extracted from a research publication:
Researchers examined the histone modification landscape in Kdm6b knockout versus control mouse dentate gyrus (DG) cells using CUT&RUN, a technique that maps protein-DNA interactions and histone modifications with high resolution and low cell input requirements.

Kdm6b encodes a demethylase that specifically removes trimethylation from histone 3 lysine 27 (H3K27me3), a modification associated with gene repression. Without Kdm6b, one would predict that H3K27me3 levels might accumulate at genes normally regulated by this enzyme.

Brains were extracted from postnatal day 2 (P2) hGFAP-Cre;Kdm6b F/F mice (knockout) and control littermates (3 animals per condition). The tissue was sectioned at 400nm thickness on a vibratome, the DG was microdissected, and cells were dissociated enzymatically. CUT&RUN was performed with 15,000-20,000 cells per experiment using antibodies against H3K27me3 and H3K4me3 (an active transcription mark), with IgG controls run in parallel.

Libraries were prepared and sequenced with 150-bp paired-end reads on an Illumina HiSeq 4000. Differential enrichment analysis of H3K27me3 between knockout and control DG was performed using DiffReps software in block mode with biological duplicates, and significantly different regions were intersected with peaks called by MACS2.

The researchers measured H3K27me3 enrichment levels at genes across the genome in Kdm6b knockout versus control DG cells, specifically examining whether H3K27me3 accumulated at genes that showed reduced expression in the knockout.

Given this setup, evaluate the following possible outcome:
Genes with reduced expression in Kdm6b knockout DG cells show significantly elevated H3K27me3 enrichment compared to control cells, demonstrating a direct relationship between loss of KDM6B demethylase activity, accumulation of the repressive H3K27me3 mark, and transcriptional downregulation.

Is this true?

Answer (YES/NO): NO